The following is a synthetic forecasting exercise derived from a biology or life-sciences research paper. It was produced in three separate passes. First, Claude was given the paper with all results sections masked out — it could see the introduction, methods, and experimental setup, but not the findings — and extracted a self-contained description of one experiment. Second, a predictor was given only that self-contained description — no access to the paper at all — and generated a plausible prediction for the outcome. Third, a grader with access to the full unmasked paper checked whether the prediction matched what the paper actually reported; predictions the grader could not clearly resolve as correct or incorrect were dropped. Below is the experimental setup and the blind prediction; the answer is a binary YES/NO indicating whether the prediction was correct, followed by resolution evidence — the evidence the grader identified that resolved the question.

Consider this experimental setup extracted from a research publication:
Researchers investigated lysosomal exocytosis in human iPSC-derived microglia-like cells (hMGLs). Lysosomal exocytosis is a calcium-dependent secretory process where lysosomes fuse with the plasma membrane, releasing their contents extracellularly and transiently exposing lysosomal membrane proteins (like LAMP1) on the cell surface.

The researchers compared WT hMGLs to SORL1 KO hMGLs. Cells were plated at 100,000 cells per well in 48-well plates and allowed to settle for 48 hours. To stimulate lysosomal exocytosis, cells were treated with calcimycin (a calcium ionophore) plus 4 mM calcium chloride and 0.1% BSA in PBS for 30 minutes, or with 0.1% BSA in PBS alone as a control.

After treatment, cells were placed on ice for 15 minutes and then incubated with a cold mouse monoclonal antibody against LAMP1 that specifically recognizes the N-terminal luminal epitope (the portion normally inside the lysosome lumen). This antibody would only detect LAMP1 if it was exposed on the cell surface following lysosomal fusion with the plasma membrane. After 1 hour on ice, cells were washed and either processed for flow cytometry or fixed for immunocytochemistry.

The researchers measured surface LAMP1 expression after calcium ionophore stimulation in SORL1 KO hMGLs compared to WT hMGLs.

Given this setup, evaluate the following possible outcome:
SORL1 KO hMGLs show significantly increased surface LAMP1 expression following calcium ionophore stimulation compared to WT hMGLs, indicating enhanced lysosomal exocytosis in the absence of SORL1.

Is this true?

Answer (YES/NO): NO